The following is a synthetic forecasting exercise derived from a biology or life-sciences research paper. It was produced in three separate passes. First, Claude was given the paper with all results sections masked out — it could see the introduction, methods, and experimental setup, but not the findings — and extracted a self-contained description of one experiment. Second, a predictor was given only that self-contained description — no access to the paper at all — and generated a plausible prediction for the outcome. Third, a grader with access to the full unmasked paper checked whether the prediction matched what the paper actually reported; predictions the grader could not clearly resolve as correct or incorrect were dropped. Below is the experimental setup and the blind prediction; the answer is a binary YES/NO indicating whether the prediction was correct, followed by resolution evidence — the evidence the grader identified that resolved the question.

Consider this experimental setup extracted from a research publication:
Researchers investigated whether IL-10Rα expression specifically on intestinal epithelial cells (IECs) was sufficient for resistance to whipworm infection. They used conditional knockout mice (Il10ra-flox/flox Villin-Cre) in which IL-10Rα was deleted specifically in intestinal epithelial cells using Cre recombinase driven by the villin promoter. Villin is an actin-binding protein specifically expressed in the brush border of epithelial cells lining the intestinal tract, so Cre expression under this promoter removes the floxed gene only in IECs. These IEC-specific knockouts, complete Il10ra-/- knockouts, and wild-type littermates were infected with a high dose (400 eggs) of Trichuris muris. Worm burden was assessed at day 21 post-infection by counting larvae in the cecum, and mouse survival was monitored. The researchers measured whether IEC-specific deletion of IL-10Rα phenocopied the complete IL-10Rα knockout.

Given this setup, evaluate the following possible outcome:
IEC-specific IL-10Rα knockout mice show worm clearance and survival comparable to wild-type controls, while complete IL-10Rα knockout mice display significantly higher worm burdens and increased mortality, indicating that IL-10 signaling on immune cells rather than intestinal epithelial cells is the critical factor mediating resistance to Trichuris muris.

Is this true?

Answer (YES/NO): YES